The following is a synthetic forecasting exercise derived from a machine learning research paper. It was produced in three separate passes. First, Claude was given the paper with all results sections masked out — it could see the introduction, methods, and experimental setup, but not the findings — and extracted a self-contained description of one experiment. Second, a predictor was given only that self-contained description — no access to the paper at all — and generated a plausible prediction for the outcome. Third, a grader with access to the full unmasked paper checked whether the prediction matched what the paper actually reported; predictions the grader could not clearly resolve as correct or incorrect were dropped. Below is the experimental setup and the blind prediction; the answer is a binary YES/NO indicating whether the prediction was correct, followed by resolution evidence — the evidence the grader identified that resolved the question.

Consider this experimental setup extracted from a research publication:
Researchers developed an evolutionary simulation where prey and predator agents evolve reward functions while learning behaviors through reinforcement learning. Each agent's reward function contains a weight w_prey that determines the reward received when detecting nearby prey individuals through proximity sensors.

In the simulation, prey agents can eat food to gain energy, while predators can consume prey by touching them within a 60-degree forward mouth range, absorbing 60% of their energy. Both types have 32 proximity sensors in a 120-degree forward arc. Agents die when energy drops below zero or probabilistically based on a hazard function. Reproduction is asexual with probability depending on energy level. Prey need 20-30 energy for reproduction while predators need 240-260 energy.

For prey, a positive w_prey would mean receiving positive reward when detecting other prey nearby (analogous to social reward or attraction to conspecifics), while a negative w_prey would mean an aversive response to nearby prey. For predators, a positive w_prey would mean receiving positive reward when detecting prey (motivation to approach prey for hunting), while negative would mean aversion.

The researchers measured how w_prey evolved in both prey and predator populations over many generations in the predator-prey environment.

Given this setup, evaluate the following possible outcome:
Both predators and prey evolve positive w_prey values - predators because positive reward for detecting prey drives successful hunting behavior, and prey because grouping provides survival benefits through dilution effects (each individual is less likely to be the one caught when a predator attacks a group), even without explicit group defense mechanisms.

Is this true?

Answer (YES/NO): YES